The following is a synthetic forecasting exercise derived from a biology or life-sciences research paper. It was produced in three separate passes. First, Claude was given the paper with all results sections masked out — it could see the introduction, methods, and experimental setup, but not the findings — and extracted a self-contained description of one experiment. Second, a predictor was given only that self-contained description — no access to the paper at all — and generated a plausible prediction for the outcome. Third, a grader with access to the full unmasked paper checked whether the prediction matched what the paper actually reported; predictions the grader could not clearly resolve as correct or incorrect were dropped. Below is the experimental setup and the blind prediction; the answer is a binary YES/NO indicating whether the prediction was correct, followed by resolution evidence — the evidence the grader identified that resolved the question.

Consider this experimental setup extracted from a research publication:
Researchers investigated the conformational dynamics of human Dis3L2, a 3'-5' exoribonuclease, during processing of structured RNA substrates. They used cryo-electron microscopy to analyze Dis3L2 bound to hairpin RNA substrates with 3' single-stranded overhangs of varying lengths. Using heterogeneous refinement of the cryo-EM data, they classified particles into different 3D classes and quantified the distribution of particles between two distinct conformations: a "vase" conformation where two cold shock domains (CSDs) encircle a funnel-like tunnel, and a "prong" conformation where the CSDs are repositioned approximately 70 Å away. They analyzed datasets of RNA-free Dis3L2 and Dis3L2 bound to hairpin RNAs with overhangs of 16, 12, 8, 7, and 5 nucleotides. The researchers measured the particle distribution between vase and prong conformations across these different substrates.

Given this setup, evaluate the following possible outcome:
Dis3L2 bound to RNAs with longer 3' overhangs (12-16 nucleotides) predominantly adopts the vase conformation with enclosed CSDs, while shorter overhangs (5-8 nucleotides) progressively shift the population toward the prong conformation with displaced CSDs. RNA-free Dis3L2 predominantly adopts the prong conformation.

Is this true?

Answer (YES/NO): NO